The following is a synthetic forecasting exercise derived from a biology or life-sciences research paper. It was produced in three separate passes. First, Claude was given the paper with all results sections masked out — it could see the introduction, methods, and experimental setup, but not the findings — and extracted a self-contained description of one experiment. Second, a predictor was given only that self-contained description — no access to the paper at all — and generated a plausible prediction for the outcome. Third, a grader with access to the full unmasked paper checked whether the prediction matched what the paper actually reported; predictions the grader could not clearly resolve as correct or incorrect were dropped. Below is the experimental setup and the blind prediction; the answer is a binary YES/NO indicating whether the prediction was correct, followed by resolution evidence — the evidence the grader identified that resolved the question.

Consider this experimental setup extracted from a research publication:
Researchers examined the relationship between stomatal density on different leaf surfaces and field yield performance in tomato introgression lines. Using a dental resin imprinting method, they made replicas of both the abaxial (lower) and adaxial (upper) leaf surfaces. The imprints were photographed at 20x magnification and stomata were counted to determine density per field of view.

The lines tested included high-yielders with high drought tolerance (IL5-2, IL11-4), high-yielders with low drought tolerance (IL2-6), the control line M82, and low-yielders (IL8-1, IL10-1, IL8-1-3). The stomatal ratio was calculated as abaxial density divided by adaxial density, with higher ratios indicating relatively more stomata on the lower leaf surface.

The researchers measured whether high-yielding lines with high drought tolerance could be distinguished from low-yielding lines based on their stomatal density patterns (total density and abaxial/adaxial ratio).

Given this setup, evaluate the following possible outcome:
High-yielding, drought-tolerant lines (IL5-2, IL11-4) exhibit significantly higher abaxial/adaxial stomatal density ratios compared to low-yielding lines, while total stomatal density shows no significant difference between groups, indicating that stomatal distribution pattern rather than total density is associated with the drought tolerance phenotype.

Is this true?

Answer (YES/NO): NO